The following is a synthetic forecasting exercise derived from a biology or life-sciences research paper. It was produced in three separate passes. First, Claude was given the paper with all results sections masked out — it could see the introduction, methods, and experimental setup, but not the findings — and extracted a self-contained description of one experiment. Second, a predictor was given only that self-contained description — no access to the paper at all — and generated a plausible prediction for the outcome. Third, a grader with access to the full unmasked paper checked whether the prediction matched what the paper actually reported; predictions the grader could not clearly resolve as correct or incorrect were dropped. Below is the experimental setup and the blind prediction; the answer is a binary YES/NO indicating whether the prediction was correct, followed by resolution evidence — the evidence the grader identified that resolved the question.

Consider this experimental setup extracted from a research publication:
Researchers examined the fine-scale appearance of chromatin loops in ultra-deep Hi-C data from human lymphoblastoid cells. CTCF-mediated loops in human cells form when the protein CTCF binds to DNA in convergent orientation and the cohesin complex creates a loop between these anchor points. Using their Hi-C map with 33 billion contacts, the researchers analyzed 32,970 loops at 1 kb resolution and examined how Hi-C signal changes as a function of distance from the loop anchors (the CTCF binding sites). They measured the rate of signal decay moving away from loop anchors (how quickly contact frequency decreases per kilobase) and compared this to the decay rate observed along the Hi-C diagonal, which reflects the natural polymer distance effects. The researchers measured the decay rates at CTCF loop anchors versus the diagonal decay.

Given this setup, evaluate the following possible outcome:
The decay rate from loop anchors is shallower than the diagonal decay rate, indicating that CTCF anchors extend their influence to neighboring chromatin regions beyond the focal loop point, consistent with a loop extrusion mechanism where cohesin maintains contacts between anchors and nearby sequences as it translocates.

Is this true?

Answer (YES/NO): YES